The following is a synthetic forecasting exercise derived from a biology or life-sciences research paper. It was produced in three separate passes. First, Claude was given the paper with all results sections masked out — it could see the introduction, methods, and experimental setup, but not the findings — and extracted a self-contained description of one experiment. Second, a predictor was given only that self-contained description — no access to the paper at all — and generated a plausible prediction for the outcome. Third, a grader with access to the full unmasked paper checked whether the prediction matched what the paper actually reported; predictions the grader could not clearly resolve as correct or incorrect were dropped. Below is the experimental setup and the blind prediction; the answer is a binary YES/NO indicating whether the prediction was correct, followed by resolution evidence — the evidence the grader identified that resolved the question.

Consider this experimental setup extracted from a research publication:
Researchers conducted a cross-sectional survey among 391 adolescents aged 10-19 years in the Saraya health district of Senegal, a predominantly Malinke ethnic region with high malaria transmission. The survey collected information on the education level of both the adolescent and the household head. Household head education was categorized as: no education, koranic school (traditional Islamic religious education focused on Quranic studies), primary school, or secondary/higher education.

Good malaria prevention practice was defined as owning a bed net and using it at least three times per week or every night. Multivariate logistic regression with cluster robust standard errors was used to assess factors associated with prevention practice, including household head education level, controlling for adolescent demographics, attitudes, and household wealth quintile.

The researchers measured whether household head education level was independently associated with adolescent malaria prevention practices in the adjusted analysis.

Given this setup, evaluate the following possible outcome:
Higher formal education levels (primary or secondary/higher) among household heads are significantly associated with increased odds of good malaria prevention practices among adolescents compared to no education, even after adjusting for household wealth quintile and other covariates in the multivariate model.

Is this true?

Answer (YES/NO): NO